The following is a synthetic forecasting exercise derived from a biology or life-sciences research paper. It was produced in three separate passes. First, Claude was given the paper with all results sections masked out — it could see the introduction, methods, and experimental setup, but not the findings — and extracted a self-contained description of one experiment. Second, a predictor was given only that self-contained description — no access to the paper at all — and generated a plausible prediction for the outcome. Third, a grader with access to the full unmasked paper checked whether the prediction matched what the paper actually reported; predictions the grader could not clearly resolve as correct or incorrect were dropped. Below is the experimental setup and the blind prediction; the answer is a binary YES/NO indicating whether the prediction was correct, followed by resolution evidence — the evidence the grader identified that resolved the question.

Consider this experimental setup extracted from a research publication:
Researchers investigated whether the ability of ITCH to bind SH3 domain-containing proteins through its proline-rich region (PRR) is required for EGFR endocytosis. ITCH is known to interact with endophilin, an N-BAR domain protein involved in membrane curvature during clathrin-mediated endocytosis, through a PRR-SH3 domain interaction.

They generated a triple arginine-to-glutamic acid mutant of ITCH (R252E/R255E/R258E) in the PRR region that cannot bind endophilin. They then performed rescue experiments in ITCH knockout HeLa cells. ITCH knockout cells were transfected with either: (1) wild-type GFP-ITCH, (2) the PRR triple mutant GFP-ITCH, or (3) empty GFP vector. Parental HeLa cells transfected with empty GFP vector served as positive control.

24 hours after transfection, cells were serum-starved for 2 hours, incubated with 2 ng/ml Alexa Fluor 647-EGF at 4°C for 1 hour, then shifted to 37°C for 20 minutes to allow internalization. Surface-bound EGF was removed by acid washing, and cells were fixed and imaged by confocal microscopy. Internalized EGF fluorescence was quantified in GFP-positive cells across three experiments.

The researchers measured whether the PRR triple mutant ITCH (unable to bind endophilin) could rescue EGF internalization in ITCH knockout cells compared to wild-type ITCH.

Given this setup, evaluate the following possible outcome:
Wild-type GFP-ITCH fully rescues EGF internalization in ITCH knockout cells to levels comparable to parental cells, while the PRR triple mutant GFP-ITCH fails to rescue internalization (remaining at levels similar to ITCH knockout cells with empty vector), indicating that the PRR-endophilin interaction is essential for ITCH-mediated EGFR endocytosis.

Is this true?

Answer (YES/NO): YES